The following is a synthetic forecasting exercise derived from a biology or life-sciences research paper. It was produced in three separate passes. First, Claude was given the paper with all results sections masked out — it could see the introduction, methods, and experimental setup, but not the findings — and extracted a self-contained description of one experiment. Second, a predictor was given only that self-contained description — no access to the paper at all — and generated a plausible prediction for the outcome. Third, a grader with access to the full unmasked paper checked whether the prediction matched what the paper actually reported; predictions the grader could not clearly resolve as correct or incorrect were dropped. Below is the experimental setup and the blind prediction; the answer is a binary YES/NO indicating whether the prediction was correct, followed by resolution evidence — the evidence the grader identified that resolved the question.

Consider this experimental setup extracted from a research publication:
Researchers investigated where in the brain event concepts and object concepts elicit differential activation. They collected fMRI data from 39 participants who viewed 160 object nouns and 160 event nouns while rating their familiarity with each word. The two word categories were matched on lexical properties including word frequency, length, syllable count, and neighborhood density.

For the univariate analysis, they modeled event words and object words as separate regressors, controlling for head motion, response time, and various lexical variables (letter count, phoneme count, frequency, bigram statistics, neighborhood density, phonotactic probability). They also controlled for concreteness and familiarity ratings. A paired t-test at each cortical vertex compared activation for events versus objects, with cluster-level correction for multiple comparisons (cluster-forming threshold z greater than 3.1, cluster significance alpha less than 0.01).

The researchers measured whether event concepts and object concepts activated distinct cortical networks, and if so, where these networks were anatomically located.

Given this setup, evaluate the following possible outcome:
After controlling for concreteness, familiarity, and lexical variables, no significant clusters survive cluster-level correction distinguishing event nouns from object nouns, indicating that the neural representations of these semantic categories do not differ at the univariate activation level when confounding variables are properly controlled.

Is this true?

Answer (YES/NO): NO